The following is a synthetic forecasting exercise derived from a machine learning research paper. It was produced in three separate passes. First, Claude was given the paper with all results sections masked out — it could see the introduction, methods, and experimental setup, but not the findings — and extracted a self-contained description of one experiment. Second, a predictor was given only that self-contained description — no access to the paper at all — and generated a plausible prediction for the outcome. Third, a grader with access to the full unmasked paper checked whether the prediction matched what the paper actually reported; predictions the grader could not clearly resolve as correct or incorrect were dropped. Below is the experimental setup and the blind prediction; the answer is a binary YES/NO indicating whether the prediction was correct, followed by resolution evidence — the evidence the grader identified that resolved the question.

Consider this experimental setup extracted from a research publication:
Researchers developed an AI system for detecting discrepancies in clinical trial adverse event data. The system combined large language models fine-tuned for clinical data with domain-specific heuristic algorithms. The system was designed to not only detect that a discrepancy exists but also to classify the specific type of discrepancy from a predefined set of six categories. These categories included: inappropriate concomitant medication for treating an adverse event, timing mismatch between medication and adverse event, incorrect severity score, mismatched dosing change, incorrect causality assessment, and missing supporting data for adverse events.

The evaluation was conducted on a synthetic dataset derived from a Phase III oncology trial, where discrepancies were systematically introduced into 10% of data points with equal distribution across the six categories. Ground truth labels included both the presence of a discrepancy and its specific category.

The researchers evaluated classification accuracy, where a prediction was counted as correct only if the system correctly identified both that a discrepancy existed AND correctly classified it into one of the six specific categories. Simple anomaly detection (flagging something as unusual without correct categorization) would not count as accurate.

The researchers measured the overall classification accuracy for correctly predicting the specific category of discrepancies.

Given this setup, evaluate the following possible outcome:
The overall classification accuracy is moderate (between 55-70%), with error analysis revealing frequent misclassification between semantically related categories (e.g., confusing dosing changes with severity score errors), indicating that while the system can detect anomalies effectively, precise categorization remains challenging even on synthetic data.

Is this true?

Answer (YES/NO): NO